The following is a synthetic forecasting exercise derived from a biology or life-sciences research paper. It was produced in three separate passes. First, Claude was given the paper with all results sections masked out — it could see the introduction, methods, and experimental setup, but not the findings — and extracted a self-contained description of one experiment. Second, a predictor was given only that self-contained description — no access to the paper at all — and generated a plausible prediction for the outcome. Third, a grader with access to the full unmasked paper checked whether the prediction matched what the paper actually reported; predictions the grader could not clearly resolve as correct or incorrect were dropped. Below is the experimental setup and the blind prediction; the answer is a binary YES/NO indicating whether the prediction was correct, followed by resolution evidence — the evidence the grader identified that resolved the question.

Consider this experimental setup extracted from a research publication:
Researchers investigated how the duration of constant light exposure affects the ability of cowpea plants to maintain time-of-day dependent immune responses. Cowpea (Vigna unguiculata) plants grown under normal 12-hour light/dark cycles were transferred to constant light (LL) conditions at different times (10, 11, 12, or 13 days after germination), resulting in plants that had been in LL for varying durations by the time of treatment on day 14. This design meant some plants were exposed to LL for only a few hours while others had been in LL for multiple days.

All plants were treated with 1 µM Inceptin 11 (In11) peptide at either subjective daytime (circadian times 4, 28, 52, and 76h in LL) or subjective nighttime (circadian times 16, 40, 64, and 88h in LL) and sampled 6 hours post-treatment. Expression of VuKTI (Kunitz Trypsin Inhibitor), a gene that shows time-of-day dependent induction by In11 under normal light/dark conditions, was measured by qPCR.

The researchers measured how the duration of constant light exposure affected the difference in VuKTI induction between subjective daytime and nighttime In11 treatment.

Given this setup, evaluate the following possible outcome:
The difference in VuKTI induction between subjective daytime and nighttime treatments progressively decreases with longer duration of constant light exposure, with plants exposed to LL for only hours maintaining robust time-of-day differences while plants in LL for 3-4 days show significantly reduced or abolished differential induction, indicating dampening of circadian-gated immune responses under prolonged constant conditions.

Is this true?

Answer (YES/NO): YES